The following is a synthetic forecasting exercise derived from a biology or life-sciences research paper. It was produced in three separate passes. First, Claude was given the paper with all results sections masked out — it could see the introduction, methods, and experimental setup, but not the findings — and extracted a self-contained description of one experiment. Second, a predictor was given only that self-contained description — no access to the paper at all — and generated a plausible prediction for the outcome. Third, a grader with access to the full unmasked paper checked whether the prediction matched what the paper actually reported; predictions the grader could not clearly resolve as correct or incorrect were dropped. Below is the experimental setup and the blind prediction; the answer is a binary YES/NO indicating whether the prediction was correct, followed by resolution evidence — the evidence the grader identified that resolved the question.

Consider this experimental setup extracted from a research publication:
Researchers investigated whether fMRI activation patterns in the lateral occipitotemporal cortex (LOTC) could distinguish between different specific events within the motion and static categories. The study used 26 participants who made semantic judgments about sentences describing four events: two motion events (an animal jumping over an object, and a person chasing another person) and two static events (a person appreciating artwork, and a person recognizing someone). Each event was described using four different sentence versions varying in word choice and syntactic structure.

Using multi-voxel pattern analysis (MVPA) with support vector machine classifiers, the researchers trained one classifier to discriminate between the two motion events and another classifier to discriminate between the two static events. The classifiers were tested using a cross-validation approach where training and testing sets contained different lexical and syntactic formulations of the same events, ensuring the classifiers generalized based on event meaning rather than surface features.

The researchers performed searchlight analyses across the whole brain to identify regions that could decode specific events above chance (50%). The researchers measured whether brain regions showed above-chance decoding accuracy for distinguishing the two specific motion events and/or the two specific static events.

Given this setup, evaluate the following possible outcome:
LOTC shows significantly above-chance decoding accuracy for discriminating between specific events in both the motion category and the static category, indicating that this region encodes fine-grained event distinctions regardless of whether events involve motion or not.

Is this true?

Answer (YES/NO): NO